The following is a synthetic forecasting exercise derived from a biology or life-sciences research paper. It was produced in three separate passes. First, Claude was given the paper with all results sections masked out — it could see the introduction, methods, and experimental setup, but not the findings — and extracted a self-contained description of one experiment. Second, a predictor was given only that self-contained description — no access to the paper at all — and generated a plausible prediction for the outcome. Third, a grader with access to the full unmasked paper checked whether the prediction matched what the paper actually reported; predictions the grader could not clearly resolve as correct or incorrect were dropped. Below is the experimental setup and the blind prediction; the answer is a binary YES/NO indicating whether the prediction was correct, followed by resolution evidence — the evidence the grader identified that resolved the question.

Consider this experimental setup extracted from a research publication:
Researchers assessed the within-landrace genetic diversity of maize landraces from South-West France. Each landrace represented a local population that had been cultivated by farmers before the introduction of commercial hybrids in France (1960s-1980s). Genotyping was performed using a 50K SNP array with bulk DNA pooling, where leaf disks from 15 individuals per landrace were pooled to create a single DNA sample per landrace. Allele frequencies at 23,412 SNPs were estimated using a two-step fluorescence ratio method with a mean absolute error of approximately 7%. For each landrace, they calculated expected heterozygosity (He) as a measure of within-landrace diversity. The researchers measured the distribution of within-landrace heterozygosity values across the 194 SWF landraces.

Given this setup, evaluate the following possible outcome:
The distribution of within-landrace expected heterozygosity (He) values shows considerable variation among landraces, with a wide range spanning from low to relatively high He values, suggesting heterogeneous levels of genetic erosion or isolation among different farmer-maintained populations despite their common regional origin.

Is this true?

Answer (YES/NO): YES